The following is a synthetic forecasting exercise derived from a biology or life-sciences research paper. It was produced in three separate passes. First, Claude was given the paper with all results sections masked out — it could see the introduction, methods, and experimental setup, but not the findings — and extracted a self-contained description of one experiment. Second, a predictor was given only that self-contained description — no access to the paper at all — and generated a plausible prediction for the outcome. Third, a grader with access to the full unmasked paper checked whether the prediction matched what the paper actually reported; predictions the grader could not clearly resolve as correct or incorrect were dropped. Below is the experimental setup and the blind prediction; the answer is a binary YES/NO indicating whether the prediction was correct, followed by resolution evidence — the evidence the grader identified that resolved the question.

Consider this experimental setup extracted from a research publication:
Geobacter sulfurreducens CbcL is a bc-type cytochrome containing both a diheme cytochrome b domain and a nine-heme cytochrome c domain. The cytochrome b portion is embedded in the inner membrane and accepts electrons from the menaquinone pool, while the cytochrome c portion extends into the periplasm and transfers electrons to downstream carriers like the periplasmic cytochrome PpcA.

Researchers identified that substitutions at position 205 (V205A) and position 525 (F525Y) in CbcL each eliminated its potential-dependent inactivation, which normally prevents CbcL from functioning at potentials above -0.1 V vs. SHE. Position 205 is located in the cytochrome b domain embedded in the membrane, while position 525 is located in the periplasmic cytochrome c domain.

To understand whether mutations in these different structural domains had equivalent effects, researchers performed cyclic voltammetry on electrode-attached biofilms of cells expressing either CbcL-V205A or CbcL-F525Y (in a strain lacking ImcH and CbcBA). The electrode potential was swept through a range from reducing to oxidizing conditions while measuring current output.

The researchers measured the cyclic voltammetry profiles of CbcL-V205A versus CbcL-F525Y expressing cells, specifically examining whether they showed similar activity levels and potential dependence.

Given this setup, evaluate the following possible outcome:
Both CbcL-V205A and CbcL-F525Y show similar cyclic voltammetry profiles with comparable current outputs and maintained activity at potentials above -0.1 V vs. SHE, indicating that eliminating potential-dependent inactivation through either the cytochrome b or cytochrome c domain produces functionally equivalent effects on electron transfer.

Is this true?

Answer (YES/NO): YES